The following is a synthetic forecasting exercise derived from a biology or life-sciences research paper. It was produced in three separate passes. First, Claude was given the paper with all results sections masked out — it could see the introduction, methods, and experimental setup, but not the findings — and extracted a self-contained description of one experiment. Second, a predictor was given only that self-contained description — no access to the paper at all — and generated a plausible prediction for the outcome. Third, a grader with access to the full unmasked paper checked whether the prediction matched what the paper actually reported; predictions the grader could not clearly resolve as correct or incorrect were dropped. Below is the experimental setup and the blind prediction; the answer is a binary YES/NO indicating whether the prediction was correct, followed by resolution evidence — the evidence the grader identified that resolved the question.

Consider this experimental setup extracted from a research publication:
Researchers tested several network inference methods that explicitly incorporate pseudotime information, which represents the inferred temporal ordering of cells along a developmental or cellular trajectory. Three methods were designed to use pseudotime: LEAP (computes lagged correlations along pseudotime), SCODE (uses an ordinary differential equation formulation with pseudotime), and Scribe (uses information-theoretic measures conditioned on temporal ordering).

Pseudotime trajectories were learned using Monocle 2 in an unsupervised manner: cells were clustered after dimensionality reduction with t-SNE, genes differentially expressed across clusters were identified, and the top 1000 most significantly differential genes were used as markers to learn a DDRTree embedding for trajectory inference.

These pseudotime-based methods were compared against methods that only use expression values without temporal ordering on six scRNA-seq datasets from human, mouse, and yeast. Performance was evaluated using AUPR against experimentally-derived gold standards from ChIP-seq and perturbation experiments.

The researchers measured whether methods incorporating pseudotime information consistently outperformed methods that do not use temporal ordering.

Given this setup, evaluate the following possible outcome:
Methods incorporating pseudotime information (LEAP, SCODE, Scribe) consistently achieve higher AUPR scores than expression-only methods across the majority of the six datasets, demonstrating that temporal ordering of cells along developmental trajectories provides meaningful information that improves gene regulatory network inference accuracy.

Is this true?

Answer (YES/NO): NO